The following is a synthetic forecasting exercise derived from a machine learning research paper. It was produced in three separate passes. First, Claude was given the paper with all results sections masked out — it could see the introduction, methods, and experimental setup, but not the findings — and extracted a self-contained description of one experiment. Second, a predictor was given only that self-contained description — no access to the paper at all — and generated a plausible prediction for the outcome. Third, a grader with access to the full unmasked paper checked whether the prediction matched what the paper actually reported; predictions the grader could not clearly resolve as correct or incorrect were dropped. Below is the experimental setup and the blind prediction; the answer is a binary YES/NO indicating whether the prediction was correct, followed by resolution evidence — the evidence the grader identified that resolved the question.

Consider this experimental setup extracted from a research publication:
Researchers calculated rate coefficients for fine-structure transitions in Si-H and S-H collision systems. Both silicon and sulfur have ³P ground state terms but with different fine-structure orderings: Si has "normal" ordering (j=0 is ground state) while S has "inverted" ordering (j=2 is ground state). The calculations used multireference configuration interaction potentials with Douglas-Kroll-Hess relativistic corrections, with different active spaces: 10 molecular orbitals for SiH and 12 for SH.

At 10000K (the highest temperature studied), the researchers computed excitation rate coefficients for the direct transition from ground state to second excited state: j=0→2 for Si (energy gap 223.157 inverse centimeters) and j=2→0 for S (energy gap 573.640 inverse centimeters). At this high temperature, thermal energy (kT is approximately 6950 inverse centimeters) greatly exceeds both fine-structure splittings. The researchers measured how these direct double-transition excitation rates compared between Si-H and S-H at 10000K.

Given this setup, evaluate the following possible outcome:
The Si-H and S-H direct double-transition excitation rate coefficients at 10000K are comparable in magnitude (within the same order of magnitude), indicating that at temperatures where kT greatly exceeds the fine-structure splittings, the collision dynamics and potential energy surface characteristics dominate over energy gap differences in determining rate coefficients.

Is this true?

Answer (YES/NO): NO